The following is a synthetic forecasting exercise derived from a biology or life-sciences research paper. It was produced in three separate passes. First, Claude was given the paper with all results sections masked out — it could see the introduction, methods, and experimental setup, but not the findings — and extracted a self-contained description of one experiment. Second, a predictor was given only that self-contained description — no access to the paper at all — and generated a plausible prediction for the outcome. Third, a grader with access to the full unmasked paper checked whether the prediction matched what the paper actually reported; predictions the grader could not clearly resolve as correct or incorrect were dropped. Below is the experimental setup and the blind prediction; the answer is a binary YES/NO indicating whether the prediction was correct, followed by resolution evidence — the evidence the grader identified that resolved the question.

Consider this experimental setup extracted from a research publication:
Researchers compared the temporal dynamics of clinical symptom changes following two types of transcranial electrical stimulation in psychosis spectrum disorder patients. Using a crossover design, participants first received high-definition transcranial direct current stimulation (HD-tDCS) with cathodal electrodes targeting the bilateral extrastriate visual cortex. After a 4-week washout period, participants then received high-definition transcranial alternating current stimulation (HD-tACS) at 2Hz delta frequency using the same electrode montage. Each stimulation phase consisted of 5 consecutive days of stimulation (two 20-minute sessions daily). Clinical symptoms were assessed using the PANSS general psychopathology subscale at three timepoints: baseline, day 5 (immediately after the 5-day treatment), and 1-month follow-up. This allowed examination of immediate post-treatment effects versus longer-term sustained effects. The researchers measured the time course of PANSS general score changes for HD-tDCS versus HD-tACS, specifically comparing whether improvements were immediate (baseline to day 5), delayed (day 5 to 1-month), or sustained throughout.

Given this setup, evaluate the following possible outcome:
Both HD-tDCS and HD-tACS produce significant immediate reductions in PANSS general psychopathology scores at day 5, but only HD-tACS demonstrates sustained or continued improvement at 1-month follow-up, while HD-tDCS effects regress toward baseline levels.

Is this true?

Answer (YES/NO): NO